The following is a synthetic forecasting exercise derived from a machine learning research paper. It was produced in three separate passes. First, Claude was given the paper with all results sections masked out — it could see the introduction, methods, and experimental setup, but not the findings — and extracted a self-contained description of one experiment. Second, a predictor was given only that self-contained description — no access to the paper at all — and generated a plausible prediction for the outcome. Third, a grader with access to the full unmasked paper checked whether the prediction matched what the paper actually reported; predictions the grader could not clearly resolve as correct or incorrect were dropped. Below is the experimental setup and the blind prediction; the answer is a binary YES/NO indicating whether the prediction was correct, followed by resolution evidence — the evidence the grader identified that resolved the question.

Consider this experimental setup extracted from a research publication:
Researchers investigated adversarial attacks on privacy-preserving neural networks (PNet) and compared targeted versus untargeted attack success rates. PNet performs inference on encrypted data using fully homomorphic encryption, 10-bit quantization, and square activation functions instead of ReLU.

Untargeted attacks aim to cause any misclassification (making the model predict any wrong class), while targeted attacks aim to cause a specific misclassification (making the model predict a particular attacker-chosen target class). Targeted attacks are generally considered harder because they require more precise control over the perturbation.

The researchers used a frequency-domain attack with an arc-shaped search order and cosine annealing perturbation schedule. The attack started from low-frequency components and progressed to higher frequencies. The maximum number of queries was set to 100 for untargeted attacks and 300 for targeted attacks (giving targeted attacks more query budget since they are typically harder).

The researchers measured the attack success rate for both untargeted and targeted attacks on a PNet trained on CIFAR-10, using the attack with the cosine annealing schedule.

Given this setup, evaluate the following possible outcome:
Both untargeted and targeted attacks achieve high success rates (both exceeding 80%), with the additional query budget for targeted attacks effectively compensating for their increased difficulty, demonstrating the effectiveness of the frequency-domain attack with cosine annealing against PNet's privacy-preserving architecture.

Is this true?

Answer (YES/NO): YES